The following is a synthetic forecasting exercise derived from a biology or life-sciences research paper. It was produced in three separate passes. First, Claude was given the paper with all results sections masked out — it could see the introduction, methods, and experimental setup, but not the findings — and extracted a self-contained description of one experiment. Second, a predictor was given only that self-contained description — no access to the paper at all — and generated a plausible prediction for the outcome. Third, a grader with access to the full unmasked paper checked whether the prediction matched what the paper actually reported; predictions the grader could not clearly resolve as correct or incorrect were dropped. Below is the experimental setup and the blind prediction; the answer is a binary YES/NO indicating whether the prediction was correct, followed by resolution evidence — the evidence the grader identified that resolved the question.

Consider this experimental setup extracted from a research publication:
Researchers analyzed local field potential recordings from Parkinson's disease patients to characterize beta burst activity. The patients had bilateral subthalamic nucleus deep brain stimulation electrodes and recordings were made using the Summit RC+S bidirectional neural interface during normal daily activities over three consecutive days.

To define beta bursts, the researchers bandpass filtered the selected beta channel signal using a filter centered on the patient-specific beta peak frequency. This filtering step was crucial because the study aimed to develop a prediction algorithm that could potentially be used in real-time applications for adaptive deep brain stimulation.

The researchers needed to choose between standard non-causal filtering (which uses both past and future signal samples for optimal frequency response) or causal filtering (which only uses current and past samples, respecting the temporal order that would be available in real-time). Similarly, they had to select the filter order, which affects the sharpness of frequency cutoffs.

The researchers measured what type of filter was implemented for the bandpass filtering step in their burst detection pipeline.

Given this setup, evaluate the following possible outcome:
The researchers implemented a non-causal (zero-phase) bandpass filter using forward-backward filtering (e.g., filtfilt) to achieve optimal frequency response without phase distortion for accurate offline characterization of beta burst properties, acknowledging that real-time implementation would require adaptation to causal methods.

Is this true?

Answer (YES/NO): NO